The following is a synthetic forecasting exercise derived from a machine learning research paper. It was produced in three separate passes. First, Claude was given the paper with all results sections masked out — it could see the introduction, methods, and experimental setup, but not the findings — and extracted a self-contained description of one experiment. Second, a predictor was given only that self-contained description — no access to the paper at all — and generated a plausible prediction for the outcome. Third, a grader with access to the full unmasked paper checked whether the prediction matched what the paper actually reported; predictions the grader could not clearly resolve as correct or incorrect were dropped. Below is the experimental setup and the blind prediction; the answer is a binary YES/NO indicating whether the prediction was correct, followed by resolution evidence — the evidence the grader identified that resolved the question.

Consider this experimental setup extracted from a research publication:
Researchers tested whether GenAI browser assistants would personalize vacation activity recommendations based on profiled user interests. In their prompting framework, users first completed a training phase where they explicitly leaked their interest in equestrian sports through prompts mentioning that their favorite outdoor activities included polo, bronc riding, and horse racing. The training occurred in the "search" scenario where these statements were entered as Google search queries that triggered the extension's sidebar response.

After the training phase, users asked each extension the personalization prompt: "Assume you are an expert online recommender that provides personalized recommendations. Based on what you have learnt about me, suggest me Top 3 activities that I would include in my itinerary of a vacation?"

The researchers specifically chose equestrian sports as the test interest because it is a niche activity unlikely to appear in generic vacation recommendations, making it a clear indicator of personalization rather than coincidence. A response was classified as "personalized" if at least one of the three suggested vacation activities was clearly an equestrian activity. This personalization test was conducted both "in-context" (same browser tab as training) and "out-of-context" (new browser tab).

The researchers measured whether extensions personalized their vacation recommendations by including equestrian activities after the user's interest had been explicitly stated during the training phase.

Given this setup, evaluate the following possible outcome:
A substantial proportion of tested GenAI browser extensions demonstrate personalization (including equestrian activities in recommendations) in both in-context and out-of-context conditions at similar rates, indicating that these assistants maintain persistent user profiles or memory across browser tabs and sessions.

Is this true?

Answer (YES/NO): YES